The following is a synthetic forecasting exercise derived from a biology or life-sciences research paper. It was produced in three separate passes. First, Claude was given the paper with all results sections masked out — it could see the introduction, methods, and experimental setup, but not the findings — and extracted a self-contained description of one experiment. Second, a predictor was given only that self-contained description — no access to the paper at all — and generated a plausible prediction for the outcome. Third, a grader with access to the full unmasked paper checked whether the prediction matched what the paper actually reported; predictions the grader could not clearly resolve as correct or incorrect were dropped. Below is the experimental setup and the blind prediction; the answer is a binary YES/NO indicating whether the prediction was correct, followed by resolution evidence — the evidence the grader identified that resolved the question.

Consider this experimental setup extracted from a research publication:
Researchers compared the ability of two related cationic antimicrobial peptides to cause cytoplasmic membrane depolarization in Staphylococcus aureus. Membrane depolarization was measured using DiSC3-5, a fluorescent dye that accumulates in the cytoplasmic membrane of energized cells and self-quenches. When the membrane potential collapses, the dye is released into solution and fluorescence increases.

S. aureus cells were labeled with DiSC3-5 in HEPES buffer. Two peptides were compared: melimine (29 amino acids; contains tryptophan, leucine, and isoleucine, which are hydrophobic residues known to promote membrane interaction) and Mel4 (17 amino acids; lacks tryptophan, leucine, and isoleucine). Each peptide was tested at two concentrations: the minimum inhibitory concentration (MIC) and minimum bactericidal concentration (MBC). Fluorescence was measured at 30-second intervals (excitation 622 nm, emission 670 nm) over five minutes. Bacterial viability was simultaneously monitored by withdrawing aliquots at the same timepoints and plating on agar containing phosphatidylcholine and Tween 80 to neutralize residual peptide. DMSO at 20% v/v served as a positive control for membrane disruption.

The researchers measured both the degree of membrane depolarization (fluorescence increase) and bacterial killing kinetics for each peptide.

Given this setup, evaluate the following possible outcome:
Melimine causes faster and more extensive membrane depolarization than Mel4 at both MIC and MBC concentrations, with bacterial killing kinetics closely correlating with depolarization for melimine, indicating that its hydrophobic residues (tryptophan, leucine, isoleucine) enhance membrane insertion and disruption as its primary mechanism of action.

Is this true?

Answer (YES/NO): NO